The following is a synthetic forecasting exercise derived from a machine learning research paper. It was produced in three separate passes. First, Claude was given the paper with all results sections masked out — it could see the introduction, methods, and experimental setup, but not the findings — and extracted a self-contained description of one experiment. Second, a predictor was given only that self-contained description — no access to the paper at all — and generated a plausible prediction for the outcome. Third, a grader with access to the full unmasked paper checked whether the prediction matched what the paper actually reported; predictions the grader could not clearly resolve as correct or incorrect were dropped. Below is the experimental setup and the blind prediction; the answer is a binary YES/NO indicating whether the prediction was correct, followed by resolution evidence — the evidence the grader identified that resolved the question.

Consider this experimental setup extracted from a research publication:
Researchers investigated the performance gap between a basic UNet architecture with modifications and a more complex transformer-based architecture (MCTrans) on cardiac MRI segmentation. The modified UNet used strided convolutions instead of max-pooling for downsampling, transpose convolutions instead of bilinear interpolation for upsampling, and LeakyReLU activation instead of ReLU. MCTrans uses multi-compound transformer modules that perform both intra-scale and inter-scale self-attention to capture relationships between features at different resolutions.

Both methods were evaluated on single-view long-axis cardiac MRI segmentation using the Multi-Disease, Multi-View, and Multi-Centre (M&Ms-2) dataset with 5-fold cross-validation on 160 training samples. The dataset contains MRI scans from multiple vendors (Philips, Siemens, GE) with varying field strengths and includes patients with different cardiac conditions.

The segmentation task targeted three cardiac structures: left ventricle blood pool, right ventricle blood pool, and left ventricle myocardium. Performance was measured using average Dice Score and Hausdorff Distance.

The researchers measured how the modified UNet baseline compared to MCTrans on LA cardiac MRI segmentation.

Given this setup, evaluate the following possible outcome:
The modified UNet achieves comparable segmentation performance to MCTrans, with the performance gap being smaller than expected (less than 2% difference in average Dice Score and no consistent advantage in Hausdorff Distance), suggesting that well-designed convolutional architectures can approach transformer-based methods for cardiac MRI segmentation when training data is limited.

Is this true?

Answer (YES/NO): NO